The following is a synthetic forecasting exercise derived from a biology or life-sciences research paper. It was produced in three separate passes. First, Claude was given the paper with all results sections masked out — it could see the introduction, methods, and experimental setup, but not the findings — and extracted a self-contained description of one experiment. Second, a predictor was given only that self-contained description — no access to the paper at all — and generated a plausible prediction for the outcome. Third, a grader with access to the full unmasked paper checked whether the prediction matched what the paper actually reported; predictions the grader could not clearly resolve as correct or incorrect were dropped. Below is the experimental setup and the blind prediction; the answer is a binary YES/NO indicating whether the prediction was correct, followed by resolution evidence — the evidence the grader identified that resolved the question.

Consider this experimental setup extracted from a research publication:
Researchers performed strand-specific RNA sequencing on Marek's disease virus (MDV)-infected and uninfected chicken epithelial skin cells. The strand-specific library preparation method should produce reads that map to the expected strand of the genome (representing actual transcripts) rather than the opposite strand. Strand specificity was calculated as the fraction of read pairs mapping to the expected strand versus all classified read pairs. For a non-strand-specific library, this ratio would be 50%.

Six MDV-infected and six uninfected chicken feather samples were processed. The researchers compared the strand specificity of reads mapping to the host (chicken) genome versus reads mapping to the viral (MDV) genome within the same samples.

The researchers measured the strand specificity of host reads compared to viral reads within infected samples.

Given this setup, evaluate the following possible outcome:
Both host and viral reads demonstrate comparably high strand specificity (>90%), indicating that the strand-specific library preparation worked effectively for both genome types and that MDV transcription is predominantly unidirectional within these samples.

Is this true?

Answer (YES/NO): NO